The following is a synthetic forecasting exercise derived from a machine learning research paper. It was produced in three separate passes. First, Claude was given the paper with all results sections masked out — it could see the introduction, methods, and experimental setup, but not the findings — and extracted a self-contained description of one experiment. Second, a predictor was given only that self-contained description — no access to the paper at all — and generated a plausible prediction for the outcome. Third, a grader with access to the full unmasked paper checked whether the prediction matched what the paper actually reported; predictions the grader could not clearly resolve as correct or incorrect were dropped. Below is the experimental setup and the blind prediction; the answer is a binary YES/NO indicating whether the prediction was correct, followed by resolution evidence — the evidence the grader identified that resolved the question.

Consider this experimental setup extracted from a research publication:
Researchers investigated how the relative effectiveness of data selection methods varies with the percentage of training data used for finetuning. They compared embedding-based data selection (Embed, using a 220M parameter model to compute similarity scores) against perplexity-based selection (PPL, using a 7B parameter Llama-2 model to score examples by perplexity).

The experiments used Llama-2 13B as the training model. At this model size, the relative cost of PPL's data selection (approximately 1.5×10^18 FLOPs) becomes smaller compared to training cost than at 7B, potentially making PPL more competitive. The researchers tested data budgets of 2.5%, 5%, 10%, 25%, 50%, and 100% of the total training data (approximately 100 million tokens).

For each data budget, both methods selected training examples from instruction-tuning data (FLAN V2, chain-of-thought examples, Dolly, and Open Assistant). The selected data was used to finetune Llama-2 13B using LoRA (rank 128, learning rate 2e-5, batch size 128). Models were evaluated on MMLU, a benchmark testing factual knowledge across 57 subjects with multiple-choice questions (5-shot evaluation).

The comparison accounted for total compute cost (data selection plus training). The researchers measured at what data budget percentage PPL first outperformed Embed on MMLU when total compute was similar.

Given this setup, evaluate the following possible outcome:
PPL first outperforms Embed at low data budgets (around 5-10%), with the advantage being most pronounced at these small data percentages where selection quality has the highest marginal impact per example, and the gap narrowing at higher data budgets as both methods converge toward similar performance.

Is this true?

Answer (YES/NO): NO